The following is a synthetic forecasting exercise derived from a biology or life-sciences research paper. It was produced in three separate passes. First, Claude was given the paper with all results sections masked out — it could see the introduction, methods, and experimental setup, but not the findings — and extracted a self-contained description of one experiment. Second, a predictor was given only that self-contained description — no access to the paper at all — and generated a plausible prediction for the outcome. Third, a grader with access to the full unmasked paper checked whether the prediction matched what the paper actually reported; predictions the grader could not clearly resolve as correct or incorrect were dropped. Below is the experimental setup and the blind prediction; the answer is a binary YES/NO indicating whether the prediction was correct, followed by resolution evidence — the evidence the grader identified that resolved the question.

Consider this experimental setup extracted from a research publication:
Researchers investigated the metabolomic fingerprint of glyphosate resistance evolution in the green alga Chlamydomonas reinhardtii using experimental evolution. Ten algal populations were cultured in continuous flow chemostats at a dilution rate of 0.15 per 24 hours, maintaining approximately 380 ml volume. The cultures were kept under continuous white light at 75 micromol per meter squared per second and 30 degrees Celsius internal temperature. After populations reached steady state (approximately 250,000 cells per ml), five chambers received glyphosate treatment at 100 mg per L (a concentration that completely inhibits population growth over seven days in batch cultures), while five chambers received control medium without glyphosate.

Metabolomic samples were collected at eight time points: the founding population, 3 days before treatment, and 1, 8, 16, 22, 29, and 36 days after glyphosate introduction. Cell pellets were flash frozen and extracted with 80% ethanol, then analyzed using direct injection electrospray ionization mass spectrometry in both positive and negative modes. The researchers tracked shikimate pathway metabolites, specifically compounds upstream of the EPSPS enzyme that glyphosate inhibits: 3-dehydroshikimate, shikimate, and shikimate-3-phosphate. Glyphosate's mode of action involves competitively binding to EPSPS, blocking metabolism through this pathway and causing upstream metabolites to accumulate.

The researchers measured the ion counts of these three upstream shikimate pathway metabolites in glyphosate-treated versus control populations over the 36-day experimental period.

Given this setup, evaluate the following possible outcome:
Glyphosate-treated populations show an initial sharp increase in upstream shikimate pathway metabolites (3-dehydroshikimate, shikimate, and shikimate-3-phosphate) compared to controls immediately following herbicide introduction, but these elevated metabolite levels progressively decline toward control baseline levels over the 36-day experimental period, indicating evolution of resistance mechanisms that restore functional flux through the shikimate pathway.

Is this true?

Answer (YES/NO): NO